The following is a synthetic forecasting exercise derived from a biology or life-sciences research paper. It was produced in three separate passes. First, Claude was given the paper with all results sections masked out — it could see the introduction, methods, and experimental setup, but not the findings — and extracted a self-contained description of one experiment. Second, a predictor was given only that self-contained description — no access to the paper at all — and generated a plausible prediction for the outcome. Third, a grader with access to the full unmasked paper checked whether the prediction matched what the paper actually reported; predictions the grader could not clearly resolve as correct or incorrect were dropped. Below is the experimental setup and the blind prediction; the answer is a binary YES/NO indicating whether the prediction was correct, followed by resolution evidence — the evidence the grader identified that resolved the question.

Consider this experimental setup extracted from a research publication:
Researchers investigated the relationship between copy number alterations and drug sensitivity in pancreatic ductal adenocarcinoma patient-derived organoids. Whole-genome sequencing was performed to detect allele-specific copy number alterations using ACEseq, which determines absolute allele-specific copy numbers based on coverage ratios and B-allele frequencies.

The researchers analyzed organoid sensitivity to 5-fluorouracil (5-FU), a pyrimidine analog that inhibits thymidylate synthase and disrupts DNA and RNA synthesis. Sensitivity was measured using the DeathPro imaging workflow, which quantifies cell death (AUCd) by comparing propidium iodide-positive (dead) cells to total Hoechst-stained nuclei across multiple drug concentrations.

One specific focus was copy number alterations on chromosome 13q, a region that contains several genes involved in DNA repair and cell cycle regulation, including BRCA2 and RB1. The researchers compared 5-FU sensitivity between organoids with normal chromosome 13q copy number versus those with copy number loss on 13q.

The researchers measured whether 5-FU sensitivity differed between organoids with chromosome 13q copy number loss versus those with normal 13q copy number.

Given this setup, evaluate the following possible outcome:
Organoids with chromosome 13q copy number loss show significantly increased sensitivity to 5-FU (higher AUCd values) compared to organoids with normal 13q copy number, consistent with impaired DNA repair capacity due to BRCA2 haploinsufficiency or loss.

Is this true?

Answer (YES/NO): NO